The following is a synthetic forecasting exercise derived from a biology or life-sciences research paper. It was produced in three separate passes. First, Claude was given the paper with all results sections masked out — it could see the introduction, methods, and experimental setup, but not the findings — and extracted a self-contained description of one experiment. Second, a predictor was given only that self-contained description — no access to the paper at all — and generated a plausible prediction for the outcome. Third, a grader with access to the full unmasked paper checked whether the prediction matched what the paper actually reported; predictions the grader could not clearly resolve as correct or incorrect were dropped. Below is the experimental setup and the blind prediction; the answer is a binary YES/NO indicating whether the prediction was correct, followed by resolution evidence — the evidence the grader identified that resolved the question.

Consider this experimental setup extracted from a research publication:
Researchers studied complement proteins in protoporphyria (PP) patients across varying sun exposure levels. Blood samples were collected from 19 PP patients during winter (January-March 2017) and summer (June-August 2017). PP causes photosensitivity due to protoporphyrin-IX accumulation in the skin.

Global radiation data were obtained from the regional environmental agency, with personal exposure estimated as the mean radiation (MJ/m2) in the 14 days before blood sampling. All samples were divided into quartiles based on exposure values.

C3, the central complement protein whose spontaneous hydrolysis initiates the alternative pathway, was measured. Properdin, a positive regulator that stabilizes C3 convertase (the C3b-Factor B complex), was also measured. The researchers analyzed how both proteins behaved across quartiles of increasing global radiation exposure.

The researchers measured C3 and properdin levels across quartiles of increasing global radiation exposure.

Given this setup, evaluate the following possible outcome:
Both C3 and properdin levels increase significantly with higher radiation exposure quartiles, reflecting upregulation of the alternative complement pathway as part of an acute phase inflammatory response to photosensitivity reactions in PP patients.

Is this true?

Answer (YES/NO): YES